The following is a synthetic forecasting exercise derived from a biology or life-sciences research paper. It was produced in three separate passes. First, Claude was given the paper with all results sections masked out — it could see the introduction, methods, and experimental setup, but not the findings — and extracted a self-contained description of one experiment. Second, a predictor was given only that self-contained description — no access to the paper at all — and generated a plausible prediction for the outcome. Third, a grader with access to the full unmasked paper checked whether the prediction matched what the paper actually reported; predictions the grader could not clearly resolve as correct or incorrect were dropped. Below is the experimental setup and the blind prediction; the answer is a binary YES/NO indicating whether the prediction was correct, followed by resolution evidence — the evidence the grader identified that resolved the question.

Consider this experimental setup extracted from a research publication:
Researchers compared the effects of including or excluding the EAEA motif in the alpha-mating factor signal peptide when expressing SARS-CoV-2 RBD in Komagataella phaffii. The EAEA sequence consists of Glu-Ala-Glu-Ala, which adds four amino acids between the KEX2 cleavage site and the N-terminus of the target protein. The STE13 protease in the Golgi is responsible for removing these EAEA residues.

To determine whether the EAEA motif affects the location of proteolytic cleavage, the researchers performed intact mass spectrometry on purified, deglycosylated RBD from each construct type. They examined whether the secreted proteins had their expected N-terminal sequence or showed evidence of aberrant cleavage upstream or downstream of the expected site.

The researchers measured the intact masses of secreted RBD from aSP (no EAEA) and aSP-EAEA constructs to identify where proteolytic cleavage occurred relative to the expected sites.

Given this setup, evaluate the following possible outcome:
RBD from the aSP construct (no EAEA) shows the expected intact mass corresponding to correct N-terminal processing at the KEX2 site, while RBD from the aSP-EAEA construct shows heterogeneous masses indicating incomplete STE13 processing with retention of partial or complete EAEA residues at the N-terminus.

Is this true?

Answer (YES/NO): NO